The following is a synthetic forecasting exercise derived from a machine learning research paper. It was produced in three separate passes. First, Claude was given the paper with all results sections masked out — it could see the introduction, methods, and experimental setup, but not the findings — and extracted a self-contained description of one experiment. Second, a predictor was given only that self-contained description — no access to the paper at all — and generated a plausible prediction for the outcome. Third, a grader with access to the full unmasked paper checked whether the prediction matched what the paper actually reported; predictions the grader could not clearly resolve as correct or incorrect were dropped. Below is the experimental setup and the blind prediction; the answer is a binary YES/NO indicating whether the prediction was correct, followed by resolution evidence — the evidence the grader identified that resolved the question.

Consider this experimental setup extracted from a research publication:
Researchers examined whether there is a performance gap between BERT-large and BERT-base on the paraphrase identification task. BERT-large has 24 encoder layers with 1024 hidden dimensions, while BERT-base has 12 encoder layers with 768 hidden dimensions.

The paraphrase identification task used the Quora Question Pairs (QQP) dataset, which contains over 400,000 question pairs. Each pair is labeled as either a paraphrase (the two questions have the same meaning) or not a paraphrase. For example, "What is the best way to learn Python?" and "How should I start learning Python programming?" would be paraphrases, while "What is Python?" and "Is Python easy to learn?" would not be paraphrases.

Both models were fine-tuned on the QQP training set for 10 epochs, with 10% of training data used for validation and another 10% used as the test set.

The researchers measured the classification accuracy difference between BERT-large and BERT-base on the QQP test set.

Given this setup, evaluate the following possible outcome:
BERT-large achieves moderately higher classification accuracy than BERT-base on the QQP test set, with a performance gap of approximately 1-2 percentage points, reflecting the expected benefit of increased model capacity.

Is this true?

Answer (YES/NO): NO